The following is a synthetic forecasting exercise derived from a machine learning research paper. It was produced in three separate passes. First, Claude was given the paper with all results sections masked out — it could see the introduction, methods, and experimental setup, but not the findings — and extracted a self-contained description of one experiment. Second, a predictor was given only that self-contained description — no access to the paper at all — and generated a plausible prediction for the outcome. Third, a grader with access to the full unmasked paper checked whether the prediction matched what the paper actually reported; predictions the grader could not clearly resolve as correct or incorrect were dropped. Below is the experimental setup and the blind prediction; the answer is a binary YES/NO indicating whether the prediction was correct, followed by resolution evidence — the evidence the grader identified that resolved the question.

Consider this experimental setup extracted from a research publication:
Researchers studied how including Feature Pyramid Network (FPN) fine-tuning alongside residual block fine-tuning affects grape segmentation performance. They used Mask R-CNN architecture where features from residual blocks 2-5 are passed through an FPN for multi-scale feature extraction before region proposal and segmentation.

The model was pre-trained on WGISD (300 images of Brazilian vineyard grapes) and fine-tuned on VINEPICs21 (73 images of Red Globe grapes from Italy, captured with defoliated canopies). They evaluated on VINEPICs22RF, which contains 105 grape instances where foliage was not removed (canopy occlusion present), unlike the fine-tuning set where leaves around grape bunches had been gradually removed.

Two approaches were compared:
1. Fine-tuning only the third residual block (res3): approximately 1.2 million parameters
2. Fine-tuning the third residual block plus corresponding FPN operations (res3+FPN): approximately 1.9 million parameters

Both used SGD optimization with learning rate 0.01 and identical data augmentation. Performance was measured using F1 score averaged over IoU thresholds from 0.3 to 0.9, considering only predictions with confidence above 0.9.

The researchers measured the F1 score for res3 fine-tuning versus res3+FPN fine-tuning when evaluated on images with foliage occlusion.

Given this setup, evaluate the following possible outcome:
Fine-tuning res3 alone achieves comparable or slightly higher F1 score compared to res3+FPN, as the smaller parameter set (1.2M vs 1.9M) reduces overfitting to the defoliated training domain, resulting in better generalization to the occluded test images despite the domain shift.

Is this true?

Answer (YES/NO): NO